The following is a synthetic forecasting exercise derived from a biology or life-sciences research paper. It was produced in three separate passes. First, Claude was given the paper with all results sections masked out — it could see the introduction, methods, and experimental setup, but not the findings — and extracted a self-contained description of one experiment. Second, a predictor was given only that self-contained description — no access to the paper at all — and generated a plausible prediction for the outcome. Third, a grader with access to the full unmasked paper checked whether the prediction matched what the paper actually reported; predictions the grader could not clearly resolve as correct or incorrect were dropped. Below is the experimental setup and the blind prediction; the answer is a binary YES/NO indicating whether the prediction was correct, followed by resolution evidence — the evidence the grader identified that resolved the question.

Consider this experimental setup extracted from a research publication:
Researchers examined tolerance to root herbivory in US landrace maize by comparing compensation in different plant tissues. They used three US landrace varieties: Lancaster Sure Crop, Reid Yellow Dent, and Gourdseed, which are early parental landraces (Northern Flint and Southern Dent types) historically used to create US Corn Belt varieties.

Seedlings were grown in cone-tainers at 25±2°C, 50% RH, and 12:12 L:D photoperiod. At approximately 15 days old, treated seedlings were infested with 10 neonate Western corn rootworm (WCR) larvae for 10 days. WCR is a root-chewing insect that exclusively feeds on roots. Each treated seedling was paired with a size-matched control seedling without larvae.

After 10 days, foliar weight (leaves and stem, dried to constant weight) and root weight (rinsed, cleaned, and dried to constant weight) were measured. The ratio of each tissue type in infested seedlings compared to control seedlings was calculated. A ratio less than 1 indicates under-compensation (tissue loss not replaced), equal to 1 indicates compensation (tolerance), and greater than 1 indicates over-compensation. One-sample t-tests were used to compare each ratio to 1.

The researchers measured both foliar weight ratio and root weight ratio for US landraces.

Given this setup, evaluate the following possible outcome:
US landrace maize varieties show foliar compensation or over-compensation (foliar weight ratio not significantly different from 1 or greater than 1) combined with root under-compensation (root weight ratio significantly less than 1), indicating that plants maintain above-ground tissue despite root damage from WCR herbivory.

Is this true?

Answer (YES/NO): NO